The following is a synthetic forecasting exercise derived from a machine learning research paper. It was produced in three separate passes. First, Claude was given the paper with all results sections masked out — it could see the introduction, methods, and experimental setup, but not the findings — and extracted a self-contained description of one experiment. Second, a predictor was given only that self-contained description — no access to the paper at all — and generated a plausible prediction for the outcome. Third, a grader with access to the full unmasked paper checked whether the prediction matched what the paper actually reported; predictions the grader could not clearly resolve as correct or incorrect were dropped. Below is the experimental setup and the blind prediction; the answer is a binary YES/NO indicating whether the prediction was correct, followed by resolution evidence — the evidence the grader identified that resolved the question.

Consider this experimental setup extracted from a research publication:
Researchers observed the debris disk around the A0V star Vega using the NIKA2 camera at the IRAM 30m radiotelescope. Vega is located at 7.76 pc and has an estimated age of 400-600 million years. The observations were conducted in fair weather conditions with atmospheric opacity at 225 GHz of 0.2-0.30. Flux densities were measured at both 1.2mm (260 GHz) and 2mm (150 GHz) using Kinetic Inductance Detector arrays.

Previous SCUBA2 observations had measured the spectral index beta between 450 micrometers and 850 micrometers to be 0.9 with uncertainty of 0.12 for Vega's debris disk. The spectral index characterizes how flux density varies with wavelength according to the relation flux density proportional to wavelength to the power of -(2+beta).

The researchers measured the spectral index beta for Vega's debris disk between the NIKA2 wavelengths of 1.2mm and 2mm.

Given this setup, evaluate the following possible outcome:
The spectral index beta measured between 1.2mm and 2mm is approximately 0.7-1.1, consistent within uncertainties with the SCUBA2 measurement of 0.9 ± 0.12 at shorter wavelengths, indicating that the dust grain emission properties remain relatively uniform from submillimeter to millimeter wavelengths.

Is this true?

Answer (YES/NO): NO